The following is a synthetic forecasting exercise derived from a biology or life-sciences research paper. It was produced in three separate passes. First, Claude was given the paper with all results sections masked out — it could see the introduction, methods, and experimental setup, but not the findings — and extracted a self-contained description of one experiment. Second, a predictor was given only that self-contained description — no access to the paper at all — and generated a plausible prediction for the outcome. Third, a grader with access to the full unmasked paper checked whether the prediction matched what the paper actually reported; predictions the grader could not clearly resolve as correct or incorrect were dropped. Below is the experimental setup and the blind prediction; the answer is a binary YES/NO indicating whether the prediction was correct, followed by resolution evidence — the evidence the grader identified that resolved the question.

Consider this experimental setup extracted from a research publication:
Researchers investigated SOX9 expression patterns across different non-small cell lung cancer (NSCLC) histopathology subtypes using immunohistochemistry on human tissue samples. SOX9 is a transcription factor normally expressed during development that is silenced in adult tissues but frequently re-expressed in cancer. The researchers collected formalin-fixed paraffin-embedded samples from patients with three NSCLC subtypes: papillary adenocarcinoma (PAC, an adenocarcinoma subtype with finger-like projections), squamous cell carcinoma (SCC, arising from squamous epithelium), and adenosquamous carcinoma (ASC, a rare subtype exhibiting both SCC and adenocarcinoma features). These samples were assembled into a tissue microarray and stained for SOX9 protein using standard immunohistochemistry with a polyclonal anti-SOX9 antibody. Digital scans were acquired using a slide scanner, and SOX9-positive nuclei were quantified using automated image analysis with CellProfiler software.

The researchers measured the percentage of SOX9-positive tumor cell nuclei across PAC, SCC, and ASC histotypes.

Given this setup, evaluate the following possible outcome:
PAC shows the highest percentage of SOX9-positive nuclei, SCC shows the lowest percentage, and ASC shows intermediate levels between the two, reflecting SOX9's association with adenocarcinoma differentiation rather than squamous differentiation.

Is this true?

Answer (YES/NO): NO